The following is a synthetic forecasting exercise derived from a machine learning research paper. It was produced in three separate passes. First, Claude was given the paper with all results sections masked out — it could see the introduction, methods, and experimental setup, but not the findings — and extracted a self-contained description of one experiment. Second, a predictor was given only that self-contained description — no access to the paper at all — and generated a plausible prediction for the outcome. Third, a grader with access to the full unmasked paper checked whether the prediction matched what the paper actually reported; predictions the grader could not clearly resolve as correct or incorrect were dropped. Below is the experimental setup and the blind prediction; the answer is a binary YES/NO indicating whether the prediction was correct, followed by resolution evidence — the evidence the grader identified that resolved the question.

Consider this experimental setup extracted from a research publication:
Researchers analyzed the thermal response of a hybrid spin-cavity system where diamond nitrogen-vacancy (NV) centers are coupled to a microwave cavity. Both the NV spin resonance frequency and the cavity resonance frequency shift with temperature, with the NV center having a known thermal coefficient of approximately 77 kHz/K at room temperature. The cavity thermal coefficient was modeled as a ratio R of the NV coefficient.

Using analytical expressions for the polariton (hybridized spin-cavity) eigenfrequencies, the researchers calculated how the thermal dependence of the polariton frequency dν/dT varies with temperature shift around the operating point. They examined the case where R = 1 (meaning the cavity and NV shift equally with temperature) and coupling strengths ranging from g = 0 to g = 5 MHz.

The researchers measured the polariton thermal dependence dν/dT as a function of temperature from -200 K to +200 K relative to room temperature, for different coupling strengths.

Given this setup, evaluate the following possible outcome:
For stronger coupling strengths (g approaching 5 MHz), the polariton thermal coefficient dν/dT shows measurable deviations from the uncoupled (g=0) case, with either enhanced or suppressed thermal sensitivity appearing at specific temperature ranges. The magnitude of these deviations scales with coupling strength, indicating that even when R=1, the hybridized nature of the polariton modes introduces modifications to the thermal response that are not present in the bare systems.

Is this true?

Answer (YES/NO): YES